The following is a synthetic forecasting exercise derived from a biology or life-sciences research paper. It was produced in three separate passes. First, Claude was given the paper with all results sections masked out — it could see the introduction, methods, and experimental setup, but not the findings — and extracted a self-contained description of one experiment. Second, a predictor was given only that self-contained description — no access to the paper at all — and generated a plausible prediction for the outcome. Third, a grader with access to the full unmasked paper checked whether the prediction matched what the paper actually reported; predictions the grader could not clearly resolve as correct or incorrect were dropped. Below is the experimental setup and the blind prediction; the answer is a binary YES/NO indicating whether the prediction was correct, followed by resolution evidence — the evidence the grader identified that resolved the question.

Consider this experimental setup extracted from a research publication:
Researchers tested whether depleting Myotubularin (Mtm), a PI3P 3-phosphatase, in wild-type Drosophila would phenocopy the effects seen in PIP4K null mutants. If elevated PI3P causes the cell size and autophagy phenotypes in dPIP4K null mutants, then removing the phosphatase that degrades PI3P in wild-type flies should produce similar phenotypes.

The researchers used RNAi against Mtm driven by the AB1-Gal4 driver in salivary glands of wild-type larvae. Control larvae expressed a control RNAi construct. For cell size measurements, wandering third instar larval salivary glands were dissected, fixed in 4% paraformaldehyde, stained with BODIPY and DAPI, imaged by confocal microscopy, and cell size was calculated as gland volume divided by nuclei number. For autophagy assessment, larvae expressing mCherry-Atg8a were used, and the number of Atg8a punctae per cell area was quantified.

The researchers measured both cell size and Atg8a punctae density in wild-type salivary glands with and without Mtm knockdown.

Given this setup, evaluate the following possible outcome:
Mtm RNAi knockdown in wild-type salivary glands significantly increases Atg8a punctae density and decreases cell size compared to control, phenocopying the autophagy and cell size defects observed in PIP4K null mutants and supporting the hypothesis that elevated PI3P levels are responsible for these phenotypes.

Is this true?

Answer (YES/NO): YES